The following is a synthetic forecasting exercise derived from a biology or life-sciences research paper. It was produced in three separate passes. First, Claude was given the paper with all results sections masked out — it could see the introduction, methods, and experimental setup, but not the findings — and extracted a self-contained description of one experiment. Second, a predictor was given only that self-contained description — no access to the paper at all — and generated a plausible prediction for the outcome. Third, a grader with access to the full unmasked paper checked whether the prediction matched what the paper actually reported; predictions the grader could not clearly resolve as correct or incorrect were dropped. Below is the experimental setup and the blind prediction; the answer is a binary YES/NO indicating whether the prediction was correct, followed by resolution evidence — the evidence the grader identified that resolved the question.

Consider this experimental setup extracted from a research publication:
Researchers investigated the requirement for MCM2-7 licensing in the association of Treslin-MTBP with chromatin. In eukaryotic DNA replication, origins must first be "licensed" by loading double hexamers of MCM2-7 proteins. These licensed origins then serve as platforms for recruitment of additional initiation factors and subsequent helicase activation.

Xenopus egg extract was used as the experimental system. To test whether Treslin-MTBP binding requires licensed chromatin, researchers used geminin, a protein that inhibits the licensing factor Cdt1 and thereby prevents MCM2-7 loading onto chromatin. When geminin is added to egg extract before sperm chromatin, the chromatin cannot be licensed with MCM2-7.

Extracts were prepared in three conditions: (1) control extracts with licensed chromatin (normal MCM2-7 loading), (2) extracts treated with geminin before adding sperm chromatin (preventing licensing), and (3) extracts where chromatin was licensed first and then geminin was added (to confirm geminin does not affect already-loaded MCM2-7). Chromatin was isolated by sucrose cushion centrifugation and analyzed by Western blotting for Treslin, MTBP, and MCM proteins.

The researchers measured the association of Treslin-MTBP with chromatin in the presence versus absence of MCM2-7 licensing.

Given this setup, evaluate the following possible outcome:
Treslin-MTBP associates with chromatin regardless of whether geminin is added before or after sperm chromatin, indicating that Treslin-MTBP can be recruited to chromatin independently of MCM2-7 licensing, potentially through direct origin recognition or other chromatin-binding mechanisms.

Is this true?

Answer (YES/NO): NO